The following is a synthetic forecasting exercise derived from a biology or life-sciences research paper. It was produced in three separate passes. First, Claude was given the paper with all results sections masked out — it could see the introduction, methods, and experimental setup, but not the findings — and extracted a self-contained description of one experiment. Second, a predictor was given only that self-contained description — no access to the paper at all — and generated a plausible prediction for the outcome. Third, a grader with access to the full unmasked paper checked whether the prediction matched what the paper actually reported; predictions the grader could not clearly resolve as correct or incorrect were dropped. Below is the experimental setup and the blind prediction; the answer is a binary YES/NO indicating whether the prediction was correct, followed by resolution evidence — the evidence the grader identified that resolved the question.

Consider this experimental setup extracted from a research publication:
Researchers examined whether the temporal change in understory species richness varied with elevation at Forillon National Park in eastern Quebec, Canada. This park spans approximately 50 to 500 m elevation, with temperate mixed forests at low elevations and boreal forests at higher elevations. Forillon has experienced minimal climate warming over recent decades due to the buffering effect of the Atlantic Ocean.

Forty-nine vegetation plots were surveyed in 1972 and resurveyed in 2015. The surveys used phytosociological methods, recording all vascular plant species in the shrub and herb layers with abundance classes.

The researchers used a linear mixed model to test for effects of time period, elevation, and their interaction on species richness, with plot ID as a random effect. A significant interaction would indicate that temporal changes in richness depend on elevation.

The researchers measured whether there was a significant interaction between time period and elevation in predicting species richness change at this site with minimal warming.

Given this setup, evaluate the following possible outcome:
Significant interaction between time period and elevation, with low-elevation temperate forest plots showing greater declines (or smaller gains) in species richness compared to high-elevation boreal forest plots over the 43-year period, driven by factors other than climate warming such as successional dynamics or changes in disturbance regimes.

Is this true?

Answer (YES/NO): NO